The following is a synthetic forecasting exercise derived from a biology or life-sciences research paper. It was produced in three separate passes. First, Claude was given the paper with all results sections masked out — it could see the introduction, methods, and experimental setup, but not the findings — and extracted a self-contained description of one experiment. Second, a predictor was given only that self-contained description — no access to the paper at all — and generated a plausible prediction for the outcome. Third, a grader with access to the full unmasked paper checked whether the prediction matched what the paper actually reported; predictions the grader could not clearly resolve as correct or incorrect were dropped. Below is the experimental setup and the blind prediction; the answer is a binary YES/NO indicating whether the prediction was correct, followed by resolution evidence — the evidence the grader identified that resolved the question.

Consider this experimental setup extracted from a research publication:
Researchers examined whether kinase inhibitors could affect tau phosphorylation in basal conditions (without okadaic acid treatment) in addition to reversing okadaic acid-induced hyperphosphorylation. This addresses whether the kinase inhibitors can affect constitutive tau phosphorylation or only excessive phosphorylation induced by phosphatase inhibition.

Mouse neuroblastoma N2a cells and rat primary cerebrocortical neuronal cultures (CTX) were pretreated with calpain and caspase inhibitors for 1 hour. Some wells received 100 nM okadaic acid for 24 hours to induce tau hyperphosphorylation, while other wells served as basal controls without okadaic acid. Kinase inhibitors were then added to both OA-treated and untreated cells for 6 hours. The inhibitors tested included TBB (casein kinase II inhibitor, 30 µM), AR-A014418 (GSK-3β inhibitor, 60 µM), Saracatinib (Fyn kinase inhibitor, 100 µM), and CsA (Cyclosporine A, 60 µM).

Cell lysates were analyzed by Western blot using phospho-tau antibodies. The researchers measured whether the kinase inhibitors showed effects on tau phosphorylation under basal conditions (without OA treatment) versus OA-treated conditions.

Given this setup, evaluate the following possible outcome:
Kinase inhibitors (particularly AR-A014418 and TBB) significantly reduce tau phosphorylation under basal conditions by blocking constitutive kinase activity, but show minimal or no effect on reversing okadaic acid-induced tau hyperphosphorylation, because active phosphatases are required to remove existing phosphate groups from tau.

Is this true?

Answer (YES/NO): NO